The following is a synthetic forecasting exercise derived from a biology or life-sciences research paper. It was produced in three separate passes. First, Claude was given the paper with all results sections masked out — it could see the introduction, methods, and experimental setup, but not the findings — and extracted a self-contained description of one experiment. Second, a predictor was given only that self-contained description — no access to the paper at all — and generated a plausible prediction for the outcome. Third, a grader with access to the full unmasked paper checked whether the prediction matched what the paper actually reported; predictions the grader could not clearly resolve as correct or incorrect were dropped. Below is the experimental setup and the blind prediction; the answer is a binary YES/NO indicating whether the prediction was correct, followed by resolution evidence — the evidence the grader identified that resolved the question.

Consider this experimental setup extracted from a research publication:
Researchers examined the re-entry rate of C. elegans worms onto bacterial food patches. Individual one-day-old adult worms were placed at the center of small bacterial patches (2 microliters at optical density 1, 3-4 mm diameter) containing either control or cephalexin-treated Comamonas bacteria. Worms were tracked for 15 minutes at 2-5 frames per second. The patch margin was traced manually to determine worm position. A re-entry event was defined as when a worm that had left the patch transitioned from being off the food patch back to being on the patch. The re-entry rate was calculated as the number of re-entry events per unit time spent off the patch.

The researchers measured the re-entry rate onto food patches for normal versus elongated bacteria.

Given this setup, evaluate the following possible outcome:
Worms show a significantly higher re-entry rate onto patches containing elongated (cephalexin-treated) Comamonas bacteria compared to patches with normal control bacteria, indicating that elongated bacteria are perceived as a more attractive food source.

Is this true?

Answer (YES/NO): NO